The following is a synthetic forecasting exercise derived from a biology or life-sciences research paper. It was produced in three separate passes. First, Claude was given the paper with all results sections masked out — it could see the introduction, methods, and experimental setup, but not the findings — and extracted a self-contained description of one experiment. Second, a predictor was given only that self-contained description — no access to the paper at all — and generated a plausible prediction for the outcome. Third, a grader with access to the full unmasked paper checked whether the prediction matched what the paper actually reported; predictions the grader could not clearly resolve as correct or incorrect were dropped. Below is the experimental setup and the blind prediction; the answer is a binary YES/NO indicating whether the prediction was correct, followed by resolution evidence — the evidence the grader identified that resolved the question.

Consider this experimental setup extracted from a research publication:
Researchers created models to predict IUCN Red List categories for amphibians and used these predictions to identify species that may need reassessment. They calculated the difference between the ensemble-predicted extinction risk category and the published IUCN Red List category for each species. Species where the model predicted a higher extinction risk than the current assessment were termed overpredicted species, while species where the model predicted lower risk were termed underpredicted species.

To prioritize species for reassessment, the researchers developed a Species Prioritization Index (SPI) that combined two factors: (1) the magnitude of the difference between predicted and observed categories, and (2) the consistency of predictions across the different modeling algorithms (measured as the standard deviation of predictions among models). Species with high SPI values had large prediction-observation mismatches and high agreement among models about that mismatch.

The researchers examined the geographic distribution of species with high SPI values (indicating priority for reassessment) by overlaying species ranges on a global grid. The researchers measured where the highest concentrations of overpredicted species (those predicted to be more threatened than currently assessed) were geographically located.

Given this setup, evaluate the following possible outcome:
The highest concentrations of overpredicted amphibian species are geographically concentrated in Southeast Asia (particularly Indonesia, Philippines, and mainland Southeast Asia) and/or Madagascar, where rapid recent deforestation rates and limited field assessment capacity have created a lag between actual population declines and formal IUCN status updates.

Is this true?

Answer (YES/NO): NO